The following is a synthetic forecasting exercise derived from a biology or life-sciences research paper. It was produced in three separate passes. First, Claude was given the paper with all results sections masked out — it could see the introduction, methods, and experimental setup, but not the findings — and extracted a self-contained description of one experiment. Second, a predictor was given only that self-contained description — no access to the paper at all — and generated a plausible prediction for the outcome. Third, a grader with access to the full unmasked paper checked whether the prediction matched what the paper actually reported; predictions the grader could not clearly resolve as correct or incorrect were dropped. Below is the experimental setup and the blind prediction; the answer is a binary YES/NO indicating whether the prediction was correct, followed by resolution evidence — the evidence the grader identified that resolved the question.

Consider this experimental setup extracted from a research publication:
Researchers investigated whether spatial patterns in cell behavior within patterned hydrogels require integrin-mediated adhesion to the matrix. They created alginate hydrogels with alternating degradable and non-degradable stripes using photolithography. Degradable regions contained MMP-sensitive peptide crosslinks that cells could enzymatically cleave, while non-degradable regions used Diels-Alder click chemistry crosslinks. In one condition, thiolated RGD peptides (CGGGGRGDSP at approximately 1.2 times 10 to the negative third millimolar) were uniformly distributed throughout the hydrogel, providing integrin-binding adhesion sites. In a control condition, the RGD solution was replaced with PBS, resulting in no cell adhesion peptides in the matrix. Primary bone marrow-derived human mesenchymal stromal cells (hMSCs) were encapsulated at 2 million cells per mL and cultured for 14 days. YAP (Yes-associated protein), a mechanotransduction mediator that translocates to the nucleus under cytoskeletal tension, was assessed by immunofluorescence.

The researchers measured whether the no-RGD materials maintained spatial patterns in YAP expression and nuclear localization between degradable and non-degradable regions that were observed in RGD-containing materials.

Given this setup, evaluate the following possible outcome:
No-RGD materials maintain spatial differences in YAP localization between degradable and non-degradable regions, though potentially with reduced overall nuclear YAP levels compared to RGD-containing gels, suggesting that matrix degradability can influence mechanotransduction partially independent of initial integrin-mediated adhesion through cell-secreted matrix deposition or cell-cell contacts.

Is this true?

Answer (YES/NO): NO